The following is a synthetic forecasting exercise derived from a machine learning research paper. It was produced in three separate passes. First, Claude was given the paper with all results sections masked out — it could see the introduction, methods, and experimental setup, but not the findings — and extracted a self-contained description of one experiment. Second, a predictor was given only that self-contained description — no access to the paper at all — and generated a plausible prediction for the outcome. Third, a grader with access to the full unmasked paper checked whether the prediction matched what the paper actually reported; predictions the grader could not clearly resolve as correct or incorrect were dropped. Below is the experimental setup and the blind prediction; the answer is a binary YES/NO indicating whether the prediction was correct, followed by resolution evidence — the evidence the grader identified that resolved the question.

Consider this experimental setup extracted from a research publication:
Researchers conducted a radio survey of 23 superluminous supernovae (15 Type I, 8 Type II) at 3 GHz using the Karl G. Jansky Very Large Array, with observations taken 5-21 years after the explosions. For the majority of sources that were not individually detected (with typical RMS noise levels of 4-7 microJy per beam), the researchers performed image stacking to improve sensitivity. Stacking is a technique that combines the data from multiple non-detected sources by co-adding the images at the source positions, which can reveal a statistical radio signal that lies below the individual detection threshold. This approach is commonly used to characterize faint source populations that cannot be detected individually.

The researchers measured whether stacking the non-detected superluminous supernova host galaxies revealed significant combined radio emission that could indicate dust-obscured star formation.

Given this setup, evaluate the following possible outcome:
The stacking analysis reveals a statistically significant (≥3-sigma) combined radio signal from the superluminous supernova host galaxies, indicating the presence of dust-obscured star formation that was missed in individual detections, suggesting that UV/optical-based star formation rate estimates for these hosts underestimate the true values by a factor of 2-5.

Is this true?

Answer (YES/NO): NO